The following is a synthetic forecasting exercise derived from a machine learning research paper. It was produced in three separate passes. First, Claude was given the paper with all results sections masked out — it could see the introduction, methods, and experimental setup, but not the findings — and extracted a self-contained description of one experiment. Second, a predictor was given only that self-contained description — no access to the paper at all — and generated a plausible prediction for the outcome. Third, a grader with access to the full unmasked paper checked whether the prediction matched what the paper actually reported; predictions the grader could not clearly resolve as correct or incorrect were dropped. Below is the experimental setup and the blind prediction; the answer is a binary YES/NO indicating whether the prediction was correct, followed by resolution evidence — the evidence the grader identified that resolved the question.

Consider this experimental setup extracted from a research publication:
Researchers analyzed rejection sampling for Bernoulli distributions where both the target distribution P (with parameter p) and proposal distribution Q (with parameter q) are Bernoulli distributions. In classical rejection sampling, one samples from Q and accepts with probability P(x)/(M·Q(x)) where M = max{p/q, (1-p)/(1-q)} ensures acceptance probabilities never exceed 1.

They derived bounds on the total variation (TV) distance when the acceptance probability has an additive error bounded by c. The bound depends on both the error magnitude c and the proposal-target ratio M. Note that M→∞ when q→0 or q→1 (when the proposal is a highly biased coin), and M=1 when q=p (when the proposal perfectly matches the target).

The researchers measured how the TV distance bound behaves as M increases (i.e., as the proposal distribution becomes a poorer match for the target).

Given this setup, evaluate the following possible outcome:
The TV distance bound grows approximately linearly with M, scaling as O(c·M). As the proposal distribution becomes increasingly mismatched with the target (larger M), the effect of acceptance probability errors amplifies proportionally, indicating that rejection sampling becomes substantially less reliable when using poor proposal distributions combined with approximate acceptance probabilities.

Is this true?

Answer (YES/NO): NO